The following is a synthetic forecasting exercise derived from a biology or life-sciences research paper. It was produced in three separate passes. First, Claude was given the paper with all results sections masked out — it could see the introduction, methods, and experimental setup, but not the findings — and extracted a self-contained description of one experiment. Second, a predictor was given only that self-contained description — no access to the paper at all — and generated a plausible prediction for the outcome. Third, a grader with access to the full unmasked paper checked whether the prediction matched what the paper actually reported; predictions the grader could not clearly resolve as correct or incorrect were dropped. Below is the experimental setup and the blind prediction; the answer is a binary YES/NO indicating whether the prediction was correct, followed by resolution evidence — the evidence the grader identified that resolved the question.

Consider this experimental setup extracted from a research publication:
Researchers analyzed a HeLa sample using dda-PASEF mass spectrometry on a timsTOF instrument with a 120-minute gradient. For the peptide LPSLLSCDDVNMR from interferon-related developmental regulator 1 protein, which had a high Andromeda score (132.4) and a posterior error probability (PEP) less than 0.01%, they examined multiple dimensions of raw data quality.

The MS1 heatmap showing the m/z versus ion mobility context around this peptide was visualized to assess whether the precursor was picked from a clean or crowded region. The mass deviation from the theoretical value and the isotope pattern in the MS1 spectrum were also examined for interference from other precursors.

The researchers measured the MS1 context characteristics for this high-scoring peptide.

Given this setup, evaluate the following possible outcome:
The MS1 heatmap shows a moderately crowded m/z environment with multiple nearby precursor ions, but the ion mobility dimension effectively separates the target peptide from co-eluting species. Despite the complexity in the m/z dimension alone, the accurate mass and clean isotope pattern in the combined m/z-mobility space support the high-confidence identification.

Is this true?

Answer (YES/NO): NO